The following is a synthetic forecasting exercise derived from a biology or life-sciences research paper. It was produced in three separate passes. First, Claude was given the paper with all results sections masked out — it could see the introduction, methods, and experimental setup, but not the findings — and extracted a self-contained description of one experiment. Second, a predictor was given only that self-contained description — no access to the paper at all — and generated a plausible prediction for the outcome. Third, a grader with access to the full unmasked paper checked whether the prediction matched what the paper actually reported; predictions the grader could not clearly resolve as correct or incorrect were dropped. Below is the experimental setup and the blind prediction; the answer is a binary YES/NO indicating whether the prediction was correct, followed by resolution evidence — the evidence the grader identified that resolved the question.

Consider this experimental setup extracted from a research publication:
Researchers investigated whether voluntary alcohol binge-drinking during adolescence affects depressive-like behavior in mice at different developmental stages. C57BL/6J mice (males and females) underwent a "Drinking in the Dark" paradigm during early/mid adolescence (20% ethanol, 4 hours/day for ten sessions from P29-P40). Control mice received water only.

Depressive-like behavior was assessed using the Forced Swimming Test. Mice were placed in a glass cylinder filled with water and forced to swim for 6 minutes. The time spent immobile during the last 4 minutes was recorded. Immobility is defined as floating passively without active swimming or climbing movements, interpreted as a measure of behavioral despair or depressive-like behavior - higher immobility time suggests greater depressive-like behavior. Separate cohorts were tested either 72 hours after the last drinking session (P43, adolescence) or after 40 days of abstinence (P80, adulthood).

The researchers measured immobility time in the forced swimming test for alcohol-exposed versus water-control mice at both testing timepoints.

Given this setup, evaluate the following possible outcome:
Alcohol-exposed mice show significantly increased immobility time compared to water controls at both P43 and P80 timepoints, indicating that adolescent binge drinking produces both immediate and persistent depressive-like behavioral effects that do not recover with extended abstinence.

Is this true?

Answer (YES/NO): NO